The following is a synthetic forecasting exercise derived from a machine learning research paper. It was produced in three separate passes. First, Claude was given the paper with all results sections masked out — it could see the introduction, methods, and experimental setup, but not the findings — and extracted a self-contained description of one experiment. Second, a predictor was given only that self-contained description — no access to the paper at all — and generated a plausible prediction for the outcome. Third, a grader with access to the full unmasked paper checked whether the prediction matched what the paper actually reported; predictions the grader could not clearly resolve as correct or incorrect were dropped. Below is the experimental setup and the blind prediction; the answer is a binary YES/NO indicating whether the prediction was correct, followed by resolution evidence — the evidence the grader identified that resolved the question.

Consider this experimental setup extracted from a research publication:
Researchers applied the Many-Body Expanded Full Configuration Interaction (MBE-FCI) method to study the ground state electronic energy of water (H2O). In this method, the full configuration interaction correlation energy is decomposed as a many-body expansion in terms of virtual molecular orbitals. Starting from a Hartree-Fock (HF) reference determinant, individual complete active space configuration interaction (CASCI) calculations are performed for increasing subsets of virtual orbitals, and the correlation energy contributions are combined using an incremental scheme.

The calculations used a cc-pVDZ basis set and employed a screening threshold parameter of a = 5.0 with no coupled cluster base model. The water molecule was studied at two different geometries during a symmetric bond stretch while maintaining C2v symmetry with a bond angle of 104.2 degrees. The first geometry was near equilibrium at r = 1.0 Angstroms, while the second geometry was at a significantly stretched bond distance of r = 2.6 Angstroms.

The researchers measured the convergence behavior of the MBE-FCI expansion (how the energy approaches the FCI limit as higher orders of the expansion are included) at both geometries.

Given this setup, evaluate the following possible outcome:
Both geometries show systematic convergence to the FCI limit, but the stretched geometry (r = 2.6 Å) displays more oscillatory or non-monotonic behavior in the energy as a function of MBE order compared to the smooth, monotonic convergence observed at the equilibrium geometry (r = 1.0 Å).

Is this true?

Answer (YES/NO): NO